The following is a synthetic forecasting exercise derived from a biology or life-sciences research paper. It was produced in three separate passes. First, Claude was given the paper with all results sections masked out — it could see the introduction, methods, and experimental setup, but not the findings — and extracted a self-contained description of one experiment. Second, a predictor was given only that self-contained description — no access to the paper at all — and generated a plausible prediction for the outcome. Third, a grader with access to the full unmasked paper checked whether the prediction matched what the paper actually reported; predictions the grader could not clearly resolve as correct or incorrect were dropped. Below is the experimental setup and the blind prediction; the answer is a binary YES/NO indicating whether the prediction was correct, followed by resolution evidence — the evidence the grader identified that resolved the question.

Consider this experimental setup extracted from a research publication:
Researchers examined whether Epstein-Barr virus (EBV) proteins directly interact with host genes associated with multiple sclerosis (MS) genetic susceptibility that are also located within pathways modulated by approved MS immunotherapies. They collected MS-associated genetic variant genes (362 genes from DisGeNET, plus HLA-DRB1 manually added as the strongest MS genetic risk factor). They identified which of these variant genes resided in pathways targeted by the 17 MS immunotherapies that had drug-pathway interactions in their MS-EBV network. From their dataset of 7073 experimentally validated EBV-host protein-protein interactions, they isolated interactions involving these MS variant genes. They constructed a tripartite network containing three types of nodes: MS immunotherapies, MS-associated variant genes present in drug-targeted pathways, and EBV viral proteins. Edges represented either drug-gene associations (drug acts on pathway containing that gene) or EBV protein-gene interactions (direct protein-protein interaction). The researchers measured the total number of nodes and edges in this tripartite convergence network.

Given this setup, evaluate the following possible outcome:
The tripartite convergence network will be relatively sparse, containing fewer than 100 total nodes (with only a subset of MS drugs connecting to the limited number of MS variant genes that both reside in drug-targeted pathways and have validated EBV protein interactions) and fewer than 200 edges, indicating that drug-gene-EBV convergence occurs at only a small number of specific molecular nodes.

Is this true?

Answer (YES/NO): YES